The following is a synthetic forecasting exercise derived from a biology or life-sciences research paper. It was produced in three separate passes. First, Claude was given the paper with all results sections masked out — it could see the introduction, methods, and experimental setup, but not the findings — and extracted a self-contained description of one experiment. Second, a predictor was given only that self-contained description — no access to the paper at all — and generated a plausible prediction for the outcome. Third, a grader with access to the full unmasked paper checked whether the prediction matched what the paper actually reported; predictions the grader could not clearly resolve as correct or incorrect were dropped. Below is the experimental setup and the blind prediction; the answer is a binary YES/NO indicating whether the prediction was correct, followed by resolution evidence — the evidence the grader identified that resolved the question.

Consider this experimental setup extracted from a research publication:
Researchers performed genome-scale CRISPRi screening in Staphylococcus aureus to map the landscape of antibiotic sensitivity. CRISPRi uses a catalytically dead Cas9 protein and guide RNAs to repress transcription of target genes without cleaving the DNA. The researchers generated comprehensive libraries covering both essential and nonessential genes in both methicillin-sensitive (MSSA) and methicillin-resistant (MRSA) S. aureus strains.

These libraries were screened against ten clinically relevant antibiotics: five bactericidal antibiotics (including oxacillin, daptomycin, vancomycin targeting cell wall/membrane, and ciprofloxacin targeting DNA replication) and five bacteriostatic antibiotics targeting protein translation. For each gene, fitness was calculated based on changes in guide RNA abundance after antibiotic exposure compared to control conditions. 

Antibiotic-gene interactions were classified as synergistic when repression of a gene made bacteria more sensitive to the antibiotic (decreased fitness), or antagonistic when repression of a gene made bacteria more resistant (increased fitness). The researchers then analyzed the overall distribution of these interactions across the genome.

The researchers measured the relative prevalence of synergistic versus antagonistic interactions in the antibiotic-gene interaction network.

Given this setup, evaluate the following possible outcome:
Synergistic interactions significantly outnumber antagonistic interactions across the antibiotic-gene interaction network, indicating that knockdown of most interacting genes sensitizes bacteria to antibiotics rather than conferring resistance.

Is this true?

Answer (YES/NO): YES